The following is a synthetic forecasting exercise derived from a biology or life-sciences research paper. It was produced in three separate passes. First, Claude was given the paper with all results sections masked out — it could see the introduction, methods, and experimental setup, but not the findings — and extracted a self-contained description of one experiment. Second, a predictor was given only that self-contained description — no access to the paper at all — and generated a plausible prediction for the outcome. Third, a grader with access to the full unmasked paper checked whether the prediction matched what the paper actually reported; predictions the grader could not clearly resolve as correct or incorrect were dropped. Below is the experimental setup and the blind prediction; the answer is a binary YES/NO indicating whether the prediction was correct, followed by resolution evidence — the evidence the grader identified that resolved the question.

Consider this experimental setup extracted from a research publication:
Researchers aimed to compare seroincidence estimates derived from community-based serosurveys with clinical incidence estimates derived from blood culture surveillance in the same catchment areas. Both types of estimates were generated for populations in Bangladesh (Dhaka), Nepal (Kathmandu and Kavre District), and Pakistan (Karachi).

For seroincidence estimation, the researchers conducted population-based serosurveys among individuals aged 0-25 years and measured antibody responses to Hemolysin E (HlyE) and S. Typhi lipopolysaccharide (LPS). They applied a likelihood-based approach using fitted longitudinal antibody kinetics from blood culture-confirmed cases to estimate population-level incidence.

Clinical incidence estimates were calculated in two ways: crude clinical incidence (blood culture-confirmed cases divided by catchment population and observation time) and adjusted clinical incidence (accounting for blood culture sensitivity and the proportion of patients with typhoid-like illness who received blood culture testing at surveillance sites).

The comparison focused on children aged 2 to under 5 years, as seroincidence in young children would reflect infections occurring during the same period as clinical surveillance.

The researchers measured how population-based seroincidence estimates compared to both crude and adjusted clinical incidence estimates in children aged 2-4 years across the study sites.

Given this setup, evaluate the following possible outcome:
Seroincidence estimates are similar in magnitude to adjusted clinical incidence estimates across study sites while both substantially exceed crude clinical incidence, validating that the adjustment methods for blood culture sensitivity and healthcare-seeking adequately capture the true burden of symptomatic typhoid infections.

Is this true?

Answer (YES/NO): NO